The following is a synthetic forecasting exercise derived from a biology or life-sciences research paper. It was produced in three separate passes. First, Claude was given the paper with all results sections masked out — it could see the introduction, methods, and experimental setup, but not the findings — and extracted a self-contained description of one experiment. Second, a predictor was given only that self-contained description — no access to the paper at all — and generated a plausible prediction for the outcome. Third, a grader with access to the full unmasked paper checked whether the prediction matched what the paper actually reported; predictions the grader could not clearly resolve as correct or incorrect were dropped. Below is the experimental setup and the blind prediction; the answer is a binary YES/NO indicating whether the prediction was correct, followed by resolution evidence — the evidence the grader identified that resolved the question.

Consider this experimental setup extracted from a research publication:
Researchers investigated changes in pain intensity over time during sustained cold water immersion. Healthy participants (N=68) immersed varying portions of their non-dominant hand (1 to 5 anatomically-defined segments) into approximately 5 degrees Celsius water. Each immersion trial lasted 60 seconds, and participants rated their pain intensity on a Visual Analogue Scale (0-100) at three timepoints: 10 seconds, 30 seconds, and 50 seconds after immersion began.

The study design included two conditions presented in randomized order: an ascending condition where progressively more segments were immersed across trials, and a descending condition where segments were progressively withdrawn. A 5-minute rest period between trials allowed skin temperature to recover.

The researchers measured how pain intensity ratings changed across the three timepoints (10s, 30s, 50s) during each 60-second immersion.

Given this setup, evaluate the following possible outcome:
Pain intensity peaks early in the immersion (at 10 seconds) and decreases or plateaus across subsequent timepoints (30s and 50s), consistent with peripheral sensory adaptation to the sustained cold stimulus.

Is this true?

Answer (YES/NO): NO